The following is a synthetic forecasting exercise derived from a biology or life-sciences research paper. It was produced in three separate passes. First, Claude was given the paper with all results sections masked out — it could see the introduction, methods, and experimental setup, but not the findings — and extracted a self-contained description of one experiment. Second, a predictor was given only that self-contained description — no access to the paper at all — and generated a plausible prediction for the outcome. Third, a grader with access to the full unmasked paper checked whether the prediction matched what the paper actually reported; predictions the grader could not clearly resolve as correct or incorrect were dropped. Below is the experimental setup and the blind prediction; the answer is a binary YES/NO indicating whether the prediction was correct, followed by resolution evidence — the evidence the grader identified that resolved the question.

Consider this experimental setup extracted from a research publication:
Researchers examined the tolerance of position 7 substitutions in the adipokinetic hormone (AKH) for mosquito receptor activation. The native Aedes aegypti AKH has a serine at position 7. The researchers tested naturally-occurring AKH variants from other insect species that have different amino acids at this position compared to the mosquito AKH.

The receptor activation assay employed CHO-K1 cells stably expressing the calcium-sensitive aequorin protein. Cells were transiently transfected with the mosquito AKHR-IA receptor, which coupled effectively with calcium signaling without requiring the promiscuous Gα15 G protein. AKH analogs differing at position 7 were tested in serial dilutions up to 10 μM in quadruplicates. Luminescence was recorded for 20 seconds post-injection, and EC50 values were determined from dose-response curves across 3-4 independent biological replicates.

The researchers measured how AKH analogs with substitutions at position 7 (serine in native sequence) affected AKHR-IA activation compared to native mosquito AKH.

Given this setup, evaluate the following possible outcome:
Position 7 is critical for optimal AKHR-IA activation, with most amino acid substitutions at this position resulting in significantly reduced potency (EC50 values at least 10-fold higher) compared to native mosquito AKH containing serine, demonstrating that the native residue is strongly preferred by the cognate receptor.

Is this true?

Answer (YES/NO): NO